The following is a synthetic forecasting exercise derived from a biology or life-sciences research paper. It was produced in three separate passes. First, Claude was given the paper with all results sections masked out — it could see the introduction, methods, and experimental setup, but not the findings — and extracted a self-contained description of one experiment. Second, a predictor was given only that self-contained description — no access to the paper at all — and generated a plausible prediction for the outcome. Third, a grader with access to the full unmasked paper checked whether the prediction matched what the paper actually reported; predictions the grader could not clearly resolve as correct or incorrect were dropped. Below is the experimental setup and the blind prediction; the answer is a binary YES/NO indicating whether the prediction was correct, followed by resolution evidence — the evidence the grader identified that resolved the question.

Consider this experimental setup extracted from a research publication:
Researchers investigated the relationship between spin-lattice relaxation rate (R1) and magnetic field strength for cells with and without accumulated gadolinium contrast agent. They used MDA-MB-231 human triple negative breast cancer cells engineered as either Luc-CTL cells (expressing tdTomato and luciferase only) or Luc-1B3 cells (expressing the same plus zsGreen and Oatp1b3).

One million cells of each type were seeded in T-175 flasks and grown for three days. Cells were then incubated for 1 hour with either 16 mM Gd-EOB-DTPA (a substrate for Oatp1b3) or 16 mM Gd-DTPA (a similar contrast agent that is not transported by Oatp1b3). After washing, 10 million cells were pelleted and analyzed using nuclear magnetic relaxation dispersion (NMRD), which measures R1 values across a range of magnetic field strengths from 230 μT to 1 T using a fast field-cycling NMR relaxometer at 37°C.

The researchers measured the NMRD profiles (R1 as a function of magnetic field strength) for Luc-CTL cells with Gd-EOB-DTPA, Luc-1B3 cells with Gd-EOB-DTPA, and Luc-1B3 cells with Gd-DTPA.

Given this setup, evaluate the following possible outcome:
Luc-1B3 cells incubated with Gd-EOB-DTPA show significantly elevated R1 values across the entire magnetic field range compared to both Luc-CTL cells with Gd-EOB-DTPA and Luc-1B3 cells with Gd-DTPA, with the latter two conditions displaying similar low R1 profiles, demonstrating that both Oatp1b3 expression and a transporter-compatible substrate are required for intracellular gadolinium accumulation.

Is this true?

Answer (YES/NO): YES